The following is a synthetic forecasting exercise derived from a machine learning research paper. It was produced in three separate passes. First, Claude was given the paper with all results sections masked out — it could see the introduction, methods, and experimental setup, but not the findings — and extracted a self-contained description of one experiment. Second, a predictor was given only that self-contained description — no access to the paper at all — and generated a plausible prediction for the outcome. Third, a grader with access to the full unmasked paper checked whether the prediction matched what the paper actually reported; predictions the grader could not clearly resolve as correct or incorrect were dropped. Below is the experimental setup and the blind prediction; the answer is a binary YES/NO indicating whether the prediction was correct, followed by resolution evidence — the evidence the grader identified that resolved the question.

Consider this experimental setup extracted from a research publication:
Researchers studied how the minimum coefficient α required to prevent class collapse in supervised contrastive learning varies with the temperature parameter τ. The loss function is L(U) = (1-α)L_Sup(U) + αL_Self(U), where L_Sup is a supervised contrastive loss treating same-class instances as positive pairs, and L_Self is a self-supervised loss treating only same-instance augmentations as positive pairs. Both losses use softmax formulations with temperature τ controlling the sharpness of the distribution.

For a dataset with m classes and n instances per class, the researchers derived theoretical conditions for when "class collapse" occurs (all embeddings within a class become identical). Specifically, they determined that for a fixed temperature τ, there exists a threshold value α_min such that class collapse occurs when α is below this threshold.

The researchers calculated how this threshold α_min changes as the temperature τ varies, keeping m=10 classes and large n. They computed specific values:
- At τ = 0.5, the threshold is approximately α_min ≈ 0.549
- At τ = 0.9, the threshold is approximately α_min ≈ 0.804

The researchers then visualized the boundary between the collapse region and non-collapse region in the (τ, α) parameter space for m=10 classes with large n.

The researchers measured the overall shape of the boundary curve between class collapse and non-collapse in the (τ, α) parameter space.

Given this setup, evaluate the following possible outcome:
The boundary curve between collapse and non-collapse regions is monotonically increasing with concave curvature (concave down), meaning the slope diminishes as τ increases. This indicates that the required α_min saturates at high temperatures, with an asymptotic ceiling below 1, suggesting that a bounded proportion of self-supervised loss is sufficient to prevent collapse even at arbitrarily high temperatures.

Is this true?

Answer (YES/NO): NO